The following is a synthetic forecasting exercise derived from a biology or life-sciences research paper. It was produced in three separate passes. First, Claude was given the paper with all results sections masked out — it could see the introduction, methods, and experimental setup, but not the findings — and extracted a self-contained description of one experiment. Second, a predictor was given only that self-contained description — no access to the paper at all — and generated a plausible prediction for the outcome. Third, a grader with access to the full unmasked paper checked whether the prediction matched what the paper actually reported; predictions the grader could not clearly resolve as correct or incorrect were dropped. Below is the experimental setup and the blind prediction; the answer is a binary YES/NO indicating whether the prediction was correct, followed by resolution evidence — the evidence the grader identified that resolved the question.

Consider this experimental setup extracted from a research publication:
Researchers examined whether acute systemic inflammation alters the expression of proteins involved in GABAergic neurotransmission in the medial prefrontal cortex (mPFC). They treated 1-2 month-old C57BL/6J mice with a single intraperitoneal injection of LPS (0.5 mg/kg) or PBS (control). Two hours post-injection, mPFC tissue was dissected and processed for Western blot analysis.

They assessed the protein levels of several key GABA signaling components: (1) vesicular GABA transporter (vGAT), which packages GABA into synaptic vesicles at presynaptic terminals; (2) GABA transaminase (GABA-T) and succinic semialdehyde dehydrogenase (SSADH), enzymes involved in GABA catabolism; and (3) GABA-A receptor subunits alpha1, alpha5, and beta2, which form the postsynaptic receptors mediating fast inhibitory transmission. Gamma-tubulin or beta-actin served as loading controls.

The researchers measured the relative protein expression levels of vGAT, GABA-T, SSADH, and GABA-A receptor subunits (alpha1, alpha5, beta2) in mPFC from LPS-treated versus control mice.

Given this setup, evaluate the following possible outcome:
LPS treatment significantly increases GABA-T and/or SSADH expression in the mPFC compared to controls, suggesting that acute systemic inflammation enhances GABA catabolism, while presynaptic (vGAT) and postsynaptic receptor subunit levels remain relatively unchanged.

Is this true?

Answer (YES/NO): NO